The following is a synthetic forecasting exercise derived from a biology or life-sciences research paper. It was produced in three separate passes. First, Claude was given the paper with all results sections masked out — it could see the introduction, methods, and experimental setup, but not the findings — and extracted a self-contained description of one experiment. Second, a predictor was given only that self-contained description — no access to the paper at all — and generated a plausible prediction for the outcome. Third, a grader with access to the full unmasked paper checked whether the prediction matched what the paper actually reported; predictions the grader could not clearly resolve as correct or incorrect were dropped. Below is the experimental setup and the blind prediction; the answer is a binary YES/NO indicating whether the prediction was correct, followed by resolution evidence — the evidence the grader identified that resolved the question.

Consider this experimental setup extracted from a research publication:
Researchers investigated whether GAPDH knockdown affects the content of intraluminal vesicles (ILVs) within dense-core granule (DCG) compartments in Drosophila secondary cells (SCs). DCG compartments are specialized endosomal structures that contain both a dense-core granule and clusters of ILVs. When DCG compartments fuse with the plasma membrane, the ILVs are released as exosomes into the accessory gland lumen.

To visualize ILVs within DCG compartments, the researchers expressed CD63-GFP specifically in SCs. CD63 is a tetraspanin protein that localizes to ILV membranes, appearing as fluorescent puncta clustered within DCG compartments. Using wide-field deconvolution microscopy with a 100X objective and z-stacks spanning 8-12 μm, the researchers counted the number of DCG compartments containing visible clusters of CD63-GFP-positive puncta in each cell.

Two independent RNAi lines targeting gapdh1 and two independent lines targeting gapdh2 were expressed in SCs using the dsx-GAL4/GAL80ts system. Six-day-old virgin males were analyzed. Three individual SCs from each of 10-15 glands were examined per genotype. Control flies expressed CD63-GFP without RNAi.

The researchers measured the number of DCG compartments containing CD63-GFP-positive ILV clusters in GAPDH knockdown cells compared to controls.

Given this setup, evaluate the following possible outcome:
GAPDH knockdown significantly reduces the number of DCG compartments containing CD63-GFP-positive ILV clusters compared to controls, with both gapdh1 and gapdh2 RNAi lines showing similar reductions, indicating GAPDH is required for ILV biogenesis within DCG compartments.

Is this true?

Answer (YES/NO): NO